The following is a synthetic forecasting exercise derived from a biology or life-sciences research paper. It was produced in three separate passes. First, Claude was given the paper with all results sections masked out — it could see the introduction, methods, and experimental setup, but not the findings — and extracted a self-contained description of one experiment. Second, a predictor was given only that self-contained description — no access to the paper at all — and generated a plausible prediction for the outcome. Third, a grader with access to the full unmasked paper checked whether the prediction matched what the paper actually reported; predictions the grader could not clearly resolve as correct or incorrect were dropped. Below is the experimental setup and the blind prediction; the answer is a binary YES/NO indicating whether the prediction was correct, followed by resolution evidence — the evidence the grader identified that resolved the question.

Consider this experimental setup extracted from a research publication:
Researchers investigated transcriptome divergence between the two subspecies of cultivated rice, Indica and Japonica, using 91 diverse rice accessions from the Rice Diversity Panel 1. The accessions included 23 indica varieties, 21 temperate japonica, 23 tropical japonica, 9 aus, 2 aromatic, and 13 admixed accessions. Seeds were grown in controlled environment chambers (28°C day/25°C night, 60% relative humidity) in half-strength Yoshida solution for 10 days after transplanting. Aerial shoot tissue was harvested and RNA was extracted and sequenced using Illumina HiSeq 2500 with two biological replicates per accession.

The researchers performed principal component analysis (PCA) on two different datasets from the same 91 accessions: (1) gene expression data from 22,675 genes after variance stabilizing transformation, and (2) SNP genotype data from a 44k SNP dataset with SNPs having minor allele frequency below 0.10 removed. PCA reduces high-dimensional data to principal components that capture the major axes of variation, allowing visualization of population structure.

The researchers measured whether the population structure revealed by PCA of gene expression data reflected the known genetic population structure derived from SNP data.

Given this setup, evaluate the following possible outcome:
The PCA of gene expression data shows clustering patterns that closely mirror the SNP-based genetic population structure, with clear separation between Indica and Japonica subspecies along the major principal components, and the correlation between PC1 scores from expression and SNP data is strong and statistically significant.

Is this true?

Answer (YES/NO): NO